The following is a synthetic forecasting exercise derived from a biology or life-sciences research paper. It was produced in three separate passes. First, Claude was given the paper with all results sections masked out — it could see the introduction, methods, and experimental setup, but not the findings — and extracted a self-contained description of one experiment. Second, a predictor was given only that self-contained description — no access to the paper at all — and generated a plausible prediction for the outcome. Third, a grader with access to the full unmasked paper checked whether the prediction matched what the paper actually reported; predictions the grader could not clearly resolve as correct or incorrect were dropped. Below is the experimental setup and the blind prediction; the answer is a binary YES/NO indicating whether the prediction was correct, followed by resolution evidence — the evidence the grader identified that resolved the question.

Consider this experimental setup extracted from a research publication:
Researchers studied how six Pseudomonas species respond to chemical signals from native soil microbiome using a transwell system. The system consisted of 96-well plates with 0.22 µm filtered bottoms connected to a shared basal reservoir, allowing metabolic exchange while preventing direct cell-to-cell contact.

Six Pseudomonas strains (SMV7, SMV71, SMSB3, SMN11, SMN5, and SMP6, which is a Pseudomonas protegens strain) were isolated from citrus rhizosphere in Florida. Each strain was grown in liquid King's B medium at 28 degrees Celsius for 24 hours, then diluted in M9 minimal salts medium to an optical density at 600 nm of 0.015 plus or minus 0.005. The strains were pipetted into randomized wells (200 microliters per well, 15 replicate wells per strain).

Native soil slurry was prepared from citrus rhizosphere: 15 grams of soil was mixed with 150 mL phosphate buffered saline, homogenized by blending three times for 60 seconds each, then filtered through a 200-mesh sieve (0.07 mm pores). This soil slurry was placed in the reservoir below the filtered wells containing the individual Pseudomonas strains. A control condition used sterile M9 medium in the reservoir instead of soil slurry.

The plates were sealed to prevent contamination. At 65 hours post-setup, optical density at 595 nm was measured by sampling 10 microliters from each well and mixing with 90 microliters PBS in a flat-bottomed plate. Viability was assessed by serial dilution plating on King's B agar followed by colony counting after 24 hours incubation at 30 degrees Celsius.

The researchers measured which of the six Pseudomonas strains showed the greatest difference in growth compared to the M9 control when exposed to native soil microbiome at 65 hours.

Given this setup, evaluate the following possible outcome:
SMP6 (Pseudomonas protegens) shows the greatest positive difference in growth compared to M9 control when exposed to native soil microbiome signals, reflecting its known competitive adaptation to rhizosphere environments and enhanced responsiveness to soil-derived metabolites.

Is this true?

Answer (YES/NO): NO